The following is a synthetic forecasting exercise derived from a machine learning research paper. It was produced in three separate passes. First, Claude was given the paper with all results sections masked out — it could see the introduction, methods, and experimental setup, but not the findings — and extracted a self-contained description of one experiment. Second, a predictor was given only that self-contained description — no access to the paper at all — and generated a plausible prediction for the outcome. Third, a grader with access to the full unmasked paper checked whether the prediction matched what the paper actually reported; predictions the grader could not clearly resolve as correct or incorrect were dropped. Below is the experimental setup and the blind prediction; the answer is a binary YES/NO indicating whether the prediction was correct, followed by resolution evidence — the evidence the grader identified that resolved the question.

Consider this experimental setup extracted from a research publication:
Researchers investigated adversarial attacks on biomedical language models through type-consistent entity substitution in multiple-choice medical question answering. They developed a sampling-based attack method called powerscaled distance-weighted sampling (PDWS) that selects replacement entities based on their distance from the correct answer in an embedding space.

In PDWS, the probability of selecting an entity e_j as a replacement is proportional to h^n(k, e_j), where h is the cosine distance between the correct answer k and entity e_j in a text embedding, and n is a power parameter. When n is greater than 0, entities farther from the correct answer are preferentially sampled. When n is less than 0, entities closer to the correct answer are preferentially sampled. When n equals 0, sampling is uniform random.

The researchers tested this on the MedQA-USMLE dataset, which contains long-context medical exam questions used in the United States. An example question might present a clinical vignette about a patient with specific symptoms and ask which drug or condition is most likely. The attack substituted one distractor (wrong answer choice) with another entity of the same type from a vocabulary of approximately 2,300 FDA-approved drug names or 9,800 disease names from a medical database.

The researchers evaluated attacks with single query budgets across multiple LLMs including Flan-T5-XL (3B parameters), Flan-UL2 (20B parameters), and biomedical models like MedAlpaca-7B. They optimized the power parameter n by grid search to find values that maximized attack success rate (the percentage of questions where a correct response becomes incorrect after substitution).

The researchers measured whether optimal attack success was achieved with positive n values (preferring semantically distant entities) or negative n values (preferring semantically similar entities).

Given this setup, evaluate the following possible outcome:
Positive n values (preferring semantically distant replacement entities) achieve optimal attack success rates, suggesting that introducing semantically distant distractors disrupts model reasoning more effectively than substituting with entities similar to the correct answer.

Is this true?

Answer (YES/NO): NO